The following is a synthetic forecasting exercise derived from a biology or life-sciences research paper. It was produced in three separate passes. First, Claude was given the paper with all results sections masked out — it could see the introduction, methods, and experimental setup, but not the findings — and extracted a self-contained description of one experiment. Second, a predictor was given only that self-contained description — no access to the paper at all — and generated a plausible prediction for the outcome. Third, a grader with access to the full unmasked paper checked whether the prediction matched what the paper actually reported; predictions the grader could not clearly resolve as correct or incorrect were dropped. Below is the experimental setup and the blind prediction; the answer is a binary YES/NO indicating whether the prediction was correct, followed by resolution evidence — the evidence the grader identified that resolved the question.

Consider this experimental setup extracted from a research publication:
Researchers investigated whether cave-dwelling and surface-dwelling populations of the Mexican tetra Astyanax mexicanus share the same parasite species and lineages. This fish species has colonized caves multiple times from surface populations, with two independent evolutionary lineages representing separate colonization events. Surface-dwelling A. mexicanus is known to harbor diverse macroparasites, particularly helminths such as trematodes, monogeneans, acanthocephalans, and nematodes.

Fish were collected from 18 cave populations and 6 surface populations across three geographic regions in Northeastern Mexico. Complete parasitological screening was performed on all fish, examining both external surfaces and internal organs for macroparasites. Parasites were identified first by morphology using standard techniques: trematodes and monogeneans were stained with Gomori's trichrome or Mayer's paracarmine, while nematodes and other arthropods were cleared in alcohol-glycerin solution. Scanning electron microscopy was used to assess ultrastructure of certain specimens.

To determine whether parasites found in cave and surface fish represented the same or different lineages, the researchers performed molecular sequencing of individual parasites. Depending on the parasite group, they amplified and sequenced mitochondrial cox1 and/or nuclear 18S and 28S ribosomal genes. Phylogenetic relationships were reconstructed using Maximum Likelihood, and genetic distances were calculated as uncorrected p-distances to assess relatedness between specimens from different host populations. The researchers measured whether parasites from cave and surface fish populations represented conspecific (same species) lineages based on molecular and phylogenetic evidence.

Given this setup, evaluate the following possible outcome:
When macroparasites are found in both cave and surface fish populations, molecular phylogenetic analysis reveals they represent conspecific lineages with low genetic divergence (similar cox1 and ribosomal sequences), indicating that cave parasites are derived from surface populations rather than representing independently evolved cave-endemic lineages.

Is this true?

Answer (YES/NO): YES